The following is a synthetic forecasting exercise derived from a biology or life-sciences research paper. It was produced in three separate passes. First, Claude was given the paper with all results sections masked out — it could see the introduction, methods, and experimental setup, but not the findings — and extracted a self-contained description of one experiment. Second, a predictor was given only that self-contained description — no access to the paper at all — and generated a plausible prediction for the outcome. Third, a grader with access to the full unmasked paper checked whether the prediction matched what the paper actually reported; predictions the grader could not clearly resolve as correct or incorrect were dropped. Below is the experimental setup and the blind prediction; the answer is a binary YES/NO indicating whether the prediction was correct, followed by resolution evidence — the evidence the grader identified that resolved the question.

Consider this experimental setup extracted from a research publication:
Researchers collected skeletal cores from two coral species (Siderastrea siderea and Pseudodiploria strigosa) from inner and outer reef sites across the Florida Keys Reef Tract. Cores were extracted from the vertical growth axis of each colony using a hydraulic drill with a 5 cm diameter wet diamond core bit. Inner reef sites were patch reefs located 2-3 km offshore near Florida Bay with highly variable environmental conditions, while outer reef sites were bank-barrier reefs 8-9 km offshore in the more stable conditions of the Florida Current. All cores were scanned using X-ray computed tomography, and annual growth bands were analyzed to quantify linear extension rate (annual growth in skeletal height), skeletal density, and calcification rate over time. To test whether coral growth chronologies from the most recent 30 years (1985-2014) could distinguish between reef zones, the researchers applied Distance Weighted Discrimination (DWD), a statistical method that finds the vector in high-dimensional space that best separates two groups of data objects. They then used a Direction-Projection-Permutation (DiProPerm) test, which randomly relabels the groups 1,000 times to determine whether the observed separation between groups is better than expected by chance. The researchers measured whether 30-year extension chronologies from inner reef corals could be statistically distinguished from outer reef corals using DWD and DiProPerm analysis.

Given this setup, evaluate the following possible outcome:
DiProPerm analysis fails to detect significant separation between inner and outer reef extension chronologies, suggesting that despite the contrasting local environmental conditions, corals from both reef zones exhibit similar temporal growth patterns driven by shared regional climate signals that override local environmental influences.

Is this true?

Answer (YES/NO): YES